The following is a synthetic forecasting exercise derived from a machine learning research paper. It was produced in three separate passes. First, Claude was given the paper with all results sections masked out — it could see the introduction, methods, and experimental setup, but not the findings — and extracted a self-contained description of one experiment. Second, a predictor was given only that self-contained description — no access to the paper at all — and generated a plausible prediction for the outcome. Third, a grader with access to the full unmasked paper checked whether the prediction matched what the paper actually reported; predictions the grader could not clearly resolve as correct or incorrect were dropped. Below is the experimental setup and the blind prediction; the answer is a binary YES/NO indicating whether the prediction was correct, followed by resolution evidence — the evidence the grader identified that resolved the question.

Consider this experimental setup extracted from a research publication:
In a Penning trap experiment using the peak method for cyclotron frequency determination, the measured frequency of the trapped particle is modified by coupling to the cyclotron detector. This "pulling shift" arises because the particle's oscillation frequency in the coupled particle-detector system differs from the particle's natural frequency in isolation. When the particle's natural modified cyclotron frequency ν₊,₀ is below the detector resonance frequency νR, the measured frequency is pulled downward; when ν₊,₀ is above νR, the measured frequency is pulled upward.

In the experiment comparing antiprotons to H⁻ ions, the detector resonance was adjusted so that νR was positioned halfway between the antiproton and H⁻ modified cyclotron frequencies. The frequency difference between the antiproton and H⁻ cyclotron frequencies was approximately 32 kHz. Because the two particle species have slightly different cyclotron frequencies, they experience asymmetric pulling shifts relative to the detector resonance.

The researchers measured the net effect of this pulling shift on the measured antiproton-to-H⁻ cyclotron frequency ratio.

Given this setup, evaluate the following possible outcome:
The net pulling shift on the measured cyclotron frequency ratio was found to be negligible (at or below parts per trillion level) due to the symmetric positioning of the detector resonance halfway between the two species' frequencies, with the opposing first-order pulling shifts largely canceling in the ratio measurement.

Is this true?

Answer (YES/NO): NO